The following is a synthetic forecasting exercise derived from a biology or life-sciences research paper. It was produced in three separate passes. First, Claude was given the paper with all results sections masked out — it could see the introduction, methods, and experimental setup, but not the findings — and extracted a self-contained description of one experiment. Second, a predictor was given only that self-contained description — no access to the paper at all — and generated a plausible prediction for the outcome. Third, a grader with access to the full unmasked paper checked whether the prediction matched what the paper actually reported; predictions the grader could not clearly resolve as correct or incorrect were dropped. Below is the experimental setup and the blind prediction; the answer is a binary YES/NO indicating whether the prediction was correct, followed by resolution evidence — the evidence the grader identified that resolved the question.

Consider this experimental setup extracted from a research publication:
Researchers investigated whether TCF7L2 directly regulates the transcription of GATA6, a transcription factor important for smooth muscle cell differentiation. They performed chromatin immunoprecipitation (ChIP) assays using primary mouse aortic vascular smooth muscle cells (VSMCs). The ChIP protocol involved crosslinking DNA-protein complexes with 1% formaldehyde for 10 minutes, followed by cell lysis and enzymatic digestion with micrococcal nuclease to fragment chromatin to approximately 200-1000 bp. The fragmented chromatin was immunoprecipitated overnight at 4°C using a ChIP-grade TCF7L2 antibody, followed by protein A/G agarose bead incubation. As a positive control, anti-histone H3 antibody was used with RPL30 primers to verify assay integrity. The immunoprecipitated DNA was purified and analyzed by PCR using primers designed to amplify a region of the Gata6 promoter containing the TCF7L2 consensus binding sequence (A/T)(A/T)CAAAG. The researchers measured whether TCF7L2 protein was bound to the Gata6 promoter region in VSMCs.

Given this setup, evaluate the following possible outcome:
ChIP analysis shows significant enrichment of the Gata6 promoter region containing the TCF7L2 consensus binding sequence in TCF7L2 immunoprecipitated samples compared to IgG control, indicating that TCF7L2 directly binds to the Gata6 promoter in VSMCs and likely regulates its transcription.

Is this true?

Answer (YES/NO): YES